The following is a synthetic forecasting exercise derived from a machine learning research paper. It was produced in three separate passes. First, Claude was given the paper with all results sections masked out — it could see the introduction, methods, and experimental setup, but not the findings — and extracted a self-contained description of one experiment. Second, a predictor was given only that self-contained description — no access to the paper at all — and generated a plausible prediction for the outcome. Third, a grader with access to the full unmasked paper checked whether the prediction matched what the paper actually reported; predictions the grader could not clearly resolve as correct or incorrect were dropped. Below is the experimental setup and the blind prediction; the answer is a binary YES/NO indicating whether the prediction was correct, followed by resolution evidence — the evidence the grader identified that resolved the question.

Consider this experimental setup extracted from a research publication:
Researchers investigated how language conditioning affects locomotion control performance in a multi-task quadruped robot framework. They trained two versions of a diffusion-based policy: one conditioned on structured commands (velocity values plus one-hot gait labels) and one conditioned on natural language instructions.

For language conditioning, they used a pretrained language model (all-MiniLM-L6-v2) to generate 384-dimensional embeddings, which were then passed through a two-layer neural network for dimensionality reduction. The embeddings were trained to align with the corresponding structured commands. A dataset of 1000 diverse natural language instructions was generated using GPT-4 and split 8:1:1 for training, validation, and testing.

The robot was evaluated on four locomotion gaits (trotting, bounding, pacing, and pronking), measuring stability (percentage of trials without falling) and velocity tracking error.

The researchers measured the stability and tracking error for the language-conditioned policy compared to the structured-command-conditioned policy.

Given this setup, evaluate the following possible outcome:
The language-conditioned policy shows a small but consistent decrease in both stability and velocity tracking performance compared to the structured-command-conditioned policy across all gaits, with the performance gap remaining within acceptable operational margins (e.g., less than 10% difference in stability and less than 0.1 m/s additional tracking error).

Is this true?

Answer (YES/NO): NO